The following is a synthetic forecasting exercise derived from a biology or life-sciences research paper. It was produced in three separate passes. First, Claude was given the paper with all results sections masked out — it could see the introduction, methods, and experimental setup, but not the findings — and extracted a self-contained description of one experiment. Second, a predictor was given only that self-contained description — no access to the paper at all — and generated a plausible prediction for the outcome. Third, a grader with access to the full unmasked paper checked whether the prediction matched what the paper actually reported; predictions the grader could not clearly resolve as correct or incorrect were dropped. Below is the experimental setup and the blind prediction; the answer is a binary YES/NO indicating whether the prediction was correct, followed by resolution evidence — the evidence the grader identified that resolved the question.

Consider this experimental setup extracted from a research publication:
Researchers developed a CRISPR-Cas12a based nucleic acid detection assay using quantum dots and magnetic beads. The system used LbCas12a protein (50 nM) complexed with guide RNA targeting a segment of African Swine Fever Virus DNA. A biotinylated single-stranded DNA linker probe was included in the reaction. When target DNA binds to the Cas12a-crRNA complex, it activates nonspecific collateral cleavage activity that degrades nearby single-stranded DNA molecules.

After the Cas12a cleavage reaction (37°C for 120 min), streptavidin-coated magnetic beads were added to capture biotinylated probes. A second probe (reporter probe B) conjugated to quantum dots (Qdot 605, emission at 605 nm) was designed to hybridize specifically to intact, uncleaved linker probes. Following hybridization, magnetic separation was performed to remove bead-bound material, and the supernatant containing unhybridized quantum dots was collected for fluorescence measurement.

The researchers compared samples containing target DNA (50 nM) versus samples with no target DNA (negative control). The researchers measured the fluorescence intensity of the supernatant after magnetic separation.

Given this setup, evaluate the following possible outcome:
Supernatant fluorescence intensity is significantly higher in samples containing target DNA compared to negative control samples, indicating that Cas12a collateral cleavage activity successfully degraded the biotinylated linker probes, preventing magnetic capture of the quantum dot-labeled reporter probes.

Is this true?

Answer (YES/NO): YES